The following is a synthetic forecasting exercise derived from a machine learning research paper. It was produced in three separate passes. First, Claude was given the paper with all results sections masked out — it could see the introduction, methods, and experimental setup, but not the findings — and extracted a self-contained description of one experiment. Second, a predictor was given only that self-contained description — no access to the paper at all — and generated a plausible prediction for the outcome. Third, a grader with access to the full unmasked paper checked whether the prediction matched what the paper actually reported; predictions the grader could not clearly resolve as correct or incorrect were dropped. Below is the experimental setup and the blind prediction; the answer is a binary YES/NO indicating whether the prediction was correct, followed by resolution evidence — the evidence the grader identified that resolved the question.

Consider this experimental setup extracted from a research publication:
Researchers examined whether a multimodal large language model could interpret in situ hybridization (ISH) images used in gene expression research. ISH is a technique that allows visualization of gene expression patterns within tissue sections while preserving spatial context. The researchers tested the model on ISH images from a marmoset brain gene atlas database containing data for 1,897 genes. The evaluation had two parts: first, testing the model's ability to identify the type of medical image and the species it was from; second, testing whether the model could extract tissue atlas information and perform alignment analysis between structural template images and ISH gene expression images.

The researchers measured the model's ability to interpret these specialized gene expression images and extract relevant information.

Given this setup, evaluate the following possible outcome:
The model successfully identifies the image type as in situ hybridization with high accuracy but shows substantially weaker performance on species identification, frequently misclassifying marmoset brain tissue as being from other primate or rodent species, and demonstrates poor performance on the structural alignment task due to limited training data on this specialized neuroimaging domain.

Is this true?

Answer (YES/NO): NO